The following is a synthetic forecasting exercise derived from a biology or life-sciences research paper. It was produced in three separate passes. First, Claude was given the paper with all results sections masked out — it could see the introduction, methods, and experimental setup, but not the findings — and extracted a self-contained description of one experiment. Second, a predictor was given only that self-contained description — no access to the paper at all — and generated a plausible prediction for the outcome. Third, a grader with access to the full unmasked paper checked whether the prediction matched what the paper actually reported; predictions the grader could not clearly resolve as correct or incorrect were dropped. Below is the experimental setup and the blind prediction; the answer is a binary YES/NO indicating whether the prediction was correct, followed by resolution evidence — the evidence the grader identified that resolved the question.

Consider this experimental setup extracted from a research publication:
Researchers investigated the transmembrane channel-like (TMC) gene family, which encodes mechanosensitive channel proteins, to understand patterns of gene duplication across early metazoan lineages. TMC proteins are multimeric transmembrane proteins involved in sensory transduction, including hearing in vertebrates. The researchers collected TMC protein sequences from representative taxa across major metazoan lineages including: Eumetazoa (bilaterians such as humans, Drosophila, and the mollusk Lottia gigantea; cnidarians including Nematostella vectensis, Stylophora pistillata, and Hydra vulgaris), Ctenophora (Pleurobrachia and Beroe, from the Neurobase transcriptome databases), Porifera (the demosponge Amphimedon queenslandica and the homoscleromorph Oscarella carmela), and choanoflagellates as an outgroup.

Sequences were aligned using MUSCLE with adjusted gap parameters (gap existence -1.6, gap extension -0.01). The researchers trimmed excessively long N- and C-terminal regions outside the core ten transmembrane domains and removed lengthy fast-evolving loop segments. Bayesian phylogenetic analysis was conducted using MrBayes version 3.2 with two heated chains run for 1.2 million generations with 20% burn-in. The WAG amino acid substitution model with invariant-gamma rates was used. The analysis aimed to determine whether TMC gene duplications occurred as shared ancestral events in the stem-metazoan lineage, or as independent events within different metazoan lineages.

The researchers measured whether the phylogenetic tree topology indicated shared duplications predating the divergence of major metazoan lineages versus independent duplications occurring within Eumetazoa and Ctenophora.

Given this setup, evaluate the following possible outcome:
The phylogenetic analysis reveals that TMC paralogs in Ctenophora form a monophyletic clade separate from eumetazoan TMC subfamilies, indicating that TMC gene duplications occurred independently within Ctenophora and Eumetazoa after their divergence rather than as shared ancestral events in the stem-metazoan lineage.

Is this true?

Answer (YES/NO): YES